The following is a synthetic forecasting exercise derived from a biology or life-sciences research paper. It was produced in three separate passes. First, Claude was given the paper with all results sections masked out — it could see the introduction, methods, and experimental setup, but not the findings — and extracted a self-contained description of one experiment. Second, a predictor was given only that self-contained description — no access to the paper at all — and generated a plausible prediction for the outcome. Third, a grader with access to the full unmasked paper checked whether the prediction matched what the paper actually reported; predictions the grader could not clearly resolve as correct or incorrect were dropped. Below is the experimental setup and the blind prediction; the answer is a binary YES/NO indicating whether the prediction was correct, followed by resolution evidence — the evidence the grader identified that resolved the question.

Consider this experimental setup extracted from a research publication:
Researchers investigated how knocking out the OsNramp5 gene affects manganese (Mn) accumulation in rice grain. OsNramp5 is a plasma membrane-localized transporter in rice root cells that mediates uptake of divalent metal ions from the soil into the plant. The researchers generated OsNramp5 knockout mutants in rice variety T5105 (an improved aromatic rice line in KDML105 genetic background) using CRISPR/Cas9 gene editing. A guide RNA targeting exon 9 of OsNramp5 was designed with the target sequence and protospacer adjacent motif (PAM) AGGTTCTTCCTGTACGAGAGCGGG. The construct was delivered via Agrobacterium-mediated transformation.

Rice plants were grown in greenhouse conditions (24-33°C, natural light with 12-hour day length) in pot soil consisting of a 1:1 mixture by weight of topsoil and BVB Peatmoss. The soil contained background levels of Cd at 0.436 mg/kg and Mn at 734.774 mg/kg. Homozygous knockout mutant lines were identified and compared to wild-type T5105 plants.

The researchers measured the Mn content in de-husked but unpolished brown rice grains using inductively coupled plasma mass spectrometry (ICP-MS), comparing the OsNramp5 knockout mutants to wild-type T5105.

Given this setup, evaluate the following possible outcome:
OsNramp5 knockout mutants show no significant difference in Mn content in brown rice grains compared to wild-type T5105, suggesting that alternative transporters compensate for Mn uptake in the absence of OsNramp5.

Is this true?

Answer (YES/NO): NO